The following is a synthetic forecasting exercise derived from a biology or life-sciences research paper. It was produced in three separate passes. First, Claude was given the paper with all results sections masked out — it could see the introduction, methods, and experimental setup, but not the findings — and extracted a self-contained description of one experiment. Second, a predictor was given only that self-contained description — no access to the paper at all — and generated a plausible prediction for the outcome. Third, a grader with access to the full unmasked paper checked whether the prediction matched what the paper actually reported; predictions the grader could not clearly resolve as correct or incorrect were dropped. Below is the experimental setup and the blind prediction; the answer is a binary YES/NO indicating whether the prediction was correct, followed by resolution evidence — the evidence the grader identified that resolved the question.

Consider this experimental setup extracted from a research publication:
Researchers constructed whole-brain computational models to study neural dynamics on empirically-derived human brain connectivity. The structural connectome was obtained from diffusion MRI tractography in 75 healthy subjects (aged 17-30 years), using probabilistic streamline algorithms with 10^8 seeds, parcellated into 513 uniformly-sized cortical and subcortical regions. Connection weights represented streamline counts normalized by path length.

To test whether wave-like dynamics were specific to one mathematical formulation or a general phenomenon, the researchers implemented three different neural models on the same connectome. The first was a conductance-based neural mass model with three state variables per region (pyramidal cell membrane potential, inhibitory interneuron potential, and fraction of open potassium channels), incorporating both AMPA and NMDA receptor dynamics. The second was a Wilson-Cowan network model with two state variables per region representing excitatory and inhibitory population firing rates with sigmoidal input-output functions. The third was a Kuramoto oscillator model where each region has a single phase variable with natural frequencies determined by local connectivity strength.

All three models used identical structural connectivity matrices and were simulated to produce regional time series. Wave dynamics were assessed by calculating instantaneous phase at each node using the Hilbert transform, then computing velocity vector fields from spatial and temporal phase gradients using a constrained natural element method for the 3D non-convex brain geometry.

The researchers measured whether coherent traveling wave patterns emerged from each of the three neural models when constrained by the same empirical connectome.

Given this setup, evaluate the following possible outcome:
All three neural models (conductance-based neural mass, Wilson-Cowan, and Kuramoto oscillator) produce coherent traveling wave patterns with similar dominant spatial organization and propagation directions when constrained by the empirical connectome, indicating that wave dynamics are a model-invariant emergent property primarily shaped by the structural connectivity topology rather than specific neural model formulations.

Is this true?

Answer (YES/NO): NO